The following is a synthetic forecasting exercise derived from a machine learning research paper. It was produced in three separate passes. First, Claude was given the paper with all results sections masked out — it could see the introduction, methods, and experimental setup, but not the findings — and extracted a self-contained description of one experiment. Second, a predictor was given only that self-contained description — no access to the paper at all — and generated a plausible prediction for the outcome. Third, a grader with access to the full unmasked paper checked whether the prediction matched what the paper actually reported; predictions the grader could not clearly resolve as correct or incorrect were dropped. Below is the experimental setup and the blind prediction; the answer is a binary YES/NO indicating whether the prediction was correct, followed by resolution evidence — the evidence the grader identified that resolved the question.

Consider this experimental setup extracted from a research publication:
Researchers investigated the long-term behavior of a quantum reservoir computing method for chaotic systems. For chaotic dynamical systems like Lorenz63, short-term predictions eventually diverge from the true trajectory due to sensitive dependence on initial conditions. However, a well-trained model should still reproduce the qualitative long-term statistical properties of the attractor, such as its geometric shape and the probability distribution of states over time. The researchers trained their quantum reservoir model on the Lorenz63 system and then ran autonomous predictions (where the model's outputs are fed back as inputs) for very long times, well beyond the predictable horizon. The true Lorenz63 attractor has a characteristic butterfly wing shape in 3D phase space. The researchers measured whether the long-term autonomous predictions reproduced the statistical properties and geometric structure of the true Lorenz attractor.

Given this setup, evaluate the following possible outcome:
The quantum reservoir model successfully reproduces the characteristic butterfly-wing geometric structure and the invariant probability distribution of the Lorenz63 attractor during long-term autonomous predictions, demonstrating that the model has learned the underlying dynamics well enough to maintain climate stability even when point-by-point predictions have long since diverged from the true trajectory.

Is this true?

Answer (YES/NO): YES